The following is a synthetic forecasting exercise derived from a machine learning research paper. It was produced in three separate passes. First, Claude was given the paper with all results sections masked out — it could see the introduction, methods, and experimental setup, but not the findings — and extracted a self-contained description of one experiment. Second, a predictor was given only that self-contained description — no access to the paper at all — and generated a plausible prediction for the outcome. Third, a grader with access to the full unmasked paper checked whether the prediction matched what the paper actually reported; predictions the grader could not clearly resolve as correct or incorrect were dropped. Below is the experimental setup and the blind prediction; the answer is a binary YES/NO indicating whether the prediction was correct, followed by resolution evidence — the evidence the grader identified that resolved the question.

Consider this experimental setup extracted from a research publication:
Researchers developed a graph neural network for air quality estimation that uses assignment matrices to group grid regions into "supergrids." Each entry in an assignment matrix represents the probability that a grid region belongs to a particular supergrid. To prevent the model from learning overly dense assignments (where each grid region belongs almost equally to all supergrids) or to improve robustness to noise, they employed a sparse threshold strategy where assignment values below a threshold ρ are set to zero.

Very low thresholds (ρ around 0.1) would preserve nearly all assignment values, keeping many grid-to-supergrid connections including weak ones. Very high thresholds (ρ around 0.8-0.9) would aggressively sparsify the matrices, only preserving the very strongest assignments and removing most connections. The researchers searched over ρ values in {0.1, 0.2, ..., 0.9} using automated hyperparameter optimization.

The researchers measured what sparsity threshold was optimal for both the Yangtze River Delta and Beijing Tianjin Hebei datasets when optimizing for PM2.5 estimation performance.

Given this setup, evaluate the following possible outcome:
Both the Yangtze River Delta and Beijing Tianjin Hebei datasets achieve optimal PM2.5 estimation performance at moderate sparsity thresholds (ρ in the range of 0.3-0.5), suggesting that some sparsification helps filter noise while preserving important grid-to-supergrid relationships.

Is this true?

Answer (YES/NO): YES